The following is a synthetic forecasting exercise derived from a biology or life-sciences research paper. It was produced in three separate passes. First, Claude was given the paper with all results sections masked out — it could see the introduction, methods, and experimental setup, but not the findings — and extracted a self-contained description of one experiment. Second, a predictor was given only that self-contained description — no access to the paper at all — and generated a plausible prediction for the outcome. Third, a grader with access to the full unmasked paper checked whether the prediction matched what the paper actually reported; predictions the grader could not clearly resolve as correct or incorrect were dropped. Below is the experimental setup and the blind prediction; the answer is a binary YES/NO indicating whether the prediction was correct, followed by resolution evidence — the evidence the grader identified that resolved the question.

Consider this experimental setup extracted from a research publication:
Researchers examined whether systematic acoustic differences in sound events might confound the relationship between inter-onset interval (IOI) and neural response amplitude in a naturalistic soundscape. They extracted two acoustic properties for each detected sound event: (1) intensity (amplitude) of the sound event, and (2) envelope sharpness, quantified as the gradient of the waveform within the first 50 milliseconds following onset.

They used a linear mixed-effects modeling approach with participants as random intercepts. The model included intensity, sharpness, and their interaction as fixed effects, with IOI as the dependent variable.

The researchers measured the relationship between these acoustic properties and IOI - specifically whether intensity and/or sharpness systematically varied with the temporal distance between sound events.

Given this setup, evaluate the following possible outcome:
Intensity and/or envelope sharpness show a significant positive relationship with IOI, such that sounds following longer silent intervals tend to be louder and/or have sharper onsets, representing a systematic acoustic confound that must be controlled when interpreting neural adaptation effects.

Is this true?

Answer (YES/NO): NO